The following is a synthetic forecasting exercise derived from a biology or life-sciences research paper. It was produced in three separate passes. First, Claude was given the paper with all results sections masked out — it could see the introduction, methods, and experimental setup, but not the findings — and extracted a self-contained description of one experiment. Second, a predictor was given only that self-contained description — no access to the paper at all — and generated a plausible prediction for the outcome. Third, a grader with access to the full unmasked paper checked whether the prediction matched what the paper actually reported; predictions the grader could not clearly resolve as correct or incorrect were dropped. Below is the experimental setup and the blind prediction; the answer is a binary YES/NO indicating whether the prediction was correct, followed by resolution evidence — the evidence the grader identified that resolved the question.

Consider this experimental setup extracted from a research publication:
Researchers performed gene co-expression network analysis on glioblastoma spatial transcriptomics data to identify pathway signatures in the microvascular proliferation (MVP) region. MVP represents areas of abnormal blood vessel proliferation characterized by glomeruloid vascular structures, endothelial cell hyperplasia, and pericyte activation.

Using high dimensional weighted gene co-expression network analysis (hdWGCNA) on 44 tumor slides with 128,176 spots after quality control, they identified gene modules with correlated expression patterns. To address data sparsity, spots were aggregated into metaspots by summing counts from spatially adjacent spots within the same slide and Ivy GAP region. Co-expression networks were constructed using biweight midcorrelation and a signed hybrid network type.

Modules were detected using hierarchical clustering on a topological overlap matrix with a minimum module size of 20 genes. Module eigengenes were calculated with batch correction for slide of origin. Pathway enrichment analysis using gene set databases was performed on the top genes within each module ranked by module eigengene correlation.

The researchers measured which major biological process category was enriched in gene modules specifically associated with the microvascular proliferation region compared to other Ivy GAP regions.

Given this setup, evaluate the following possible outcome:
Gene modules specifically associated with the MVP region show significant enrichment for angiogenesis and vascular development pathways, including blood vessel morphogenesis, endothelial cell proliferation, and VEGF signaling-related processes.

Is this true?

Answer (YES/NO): YES